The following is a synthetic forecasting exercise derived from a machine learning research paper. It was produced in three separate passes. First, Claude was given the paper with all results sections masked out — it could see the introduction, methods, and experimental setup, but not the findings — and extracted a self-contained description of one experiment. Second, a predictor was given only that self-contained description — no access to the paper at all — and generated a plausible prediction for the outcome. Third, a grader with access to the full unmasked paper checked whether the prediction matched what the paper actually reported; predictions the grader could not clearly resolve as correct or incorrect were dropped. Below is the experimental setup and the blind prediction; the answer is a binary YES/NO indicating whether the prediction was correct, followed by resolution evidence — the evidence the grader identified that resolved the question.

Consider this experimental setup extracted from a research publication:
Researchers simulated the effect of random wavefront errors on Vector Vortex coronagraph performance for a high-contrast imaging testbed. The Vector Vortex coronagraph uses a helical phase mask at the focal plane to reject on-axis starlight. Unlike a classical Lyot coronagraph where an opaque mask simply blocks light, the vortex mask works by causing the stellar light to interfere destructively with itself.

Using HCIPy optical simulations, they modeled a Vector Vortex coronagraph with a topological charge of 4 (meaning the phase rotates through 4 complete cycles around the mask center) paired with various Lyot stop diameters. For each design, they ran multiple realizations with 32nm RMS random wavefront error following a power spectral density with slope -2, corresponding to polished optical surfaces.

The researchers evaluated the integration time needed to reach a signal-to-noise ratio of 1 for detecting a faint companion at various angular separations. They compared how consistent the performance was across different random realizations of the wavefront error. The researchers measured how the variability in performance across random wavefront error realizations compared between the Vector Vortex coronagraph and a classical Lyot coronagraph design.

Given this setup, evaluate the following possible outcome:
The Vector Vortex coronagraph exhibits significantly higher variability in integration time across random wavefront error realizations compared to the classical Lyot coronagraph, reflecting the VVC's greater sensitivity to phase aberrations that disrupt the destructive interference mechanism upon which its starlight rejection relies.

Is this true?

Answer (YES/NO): YES